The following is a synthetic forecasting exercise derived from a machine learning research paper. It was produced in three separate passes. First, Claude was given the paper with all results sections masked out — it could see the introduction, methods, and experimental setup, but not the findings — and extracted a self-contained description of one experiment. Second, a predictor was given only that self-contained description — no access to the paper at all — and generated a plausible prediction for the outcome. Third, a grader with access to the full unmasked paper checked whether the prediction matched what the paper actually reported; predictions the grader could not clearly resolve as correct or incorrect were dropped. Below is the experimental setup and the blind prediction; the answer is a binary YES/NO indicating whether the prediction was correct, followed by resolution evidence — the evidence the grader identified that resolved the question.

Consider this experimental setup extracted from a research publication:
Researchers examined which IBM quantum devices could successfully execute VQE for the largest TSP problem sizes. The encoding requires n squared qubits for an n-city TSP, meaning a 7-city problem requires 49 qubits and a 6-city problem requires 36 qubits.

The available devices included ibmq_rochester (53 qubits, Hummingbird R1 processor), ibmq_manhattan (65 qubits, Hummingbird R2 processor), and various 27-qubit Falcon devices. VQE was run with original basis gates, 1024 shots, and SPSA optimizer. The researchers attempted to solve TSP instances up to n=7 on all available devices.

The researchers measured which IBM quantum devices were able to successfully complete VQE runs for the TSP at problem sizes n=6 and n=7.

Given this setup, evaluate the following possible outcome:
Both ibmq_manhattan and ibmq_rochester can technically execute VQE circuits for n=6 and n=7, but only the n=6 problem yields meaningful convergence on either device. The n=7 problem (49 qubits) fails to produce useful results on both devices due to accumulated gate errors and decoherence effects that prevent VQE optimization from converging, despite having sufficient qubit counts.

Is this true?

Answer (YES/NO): NO